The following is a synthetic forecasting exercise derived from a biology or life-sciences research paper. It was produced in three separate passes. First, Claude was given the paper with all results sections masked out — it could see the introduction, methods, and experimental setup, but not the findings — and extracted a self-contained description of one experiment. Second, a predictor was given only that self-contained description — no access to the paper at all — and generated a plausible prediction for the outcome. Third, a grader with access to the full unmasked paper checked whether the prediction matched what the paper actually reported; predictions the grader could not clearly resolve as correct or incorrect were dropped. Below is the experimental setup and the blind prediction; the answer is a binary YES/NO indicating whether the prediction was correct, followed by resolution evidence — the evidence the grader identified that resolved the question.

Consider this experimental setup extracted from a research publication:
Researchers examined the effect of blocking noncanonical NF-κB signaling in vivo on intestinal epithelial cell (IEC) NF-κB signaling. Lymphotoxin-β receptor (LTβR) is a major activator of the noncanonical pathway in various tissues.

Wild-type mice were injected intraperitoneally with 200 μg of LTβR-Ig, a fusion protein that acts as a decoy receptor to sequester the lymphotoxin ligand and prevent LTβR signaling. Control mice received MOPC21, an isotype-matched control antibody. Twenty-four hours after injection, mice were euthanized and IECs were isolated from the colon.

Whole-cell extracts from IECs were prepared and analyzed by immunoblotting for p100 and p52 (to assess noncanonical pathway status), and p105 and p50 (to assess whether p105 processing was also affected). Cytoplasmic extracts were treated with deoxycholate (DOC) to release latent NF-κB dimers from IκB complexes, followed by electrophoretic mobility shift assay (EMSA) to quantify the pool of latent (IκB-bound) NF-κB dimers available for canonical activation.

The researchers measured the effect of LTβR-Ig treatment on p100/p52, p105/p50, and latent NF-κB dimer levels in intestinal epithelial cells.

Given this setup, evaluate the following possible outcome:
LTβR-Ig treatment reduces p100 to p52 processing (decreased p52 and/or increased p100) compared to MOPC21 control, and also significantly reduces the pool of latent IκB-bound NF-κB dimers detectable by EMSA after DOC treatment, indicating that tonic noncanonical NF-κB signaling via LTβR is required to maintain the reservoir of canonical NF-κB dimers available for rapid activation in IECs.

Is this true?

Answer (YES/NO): YES